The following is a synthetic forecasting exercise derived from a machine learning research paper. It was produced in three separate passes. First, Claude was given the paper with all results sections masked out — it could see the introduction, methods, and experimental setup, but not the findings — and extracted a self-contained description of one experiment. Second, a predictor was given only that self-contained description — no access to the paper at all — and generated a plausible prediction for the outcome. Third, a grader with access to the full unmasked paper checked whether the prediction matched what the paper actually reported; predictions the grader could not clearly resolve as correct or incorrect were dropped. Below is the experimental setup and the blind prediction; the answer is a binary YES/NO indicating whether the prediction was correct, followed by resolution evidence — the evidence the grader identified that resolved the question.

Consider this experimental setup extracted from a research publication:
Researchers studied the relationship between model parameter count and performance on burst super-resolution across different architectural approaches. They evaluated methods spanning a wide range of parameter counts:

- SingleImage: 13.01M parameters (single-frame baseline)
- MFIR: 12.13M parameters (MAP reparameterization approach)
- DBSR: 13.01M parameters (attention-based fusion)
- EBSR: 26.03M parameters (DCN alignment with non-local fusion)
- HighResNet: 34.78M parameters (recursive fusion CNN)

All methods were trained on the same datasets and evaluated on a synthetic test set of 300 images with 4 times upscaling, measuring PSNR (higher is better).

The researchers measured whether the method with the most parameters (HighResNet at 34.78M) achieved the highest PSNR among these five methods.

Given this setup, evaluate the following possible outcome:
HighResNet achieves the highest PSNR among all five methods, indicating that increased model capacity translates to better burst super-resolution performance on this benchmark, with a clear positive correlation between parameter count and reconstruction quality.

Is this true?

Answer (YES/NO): NO